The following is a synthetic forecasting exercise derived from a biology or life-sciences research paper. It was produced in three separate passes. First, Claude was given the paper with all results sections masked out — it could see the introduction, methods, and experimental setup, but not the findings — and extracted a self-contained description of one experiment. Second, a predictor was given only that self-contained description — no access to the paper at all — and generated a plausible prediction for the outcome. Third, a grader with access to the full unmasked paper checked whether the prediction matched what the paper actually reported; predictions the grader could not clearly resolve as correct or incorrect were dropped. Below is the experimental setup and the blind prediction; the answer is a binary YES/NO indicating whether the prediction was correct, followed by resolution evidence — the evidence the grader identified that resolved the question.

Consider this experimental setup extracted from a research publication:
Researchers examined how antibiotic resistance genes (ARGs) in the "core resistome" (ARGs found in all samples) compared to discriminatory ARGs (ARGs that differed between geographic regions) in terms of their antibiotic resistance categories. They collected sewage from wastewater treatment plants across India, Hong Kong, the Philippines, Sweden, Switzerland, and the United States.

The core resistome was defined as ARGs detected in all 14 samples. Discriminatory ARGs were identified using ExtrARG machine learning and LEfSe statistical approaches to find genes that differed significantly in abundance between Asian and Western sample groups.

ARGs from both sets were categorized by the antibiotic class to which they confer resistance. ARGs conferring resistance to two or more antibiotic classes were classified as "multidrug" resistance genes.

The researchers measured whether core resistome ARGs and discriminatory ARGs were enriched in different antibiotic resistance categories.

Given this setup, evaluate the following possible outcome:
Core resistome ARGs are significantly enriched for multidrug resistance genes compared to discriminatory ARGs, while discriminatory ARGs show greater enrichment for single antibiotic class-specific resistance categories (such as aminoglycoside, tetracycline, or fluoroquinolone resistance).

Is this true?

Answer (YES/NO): NO